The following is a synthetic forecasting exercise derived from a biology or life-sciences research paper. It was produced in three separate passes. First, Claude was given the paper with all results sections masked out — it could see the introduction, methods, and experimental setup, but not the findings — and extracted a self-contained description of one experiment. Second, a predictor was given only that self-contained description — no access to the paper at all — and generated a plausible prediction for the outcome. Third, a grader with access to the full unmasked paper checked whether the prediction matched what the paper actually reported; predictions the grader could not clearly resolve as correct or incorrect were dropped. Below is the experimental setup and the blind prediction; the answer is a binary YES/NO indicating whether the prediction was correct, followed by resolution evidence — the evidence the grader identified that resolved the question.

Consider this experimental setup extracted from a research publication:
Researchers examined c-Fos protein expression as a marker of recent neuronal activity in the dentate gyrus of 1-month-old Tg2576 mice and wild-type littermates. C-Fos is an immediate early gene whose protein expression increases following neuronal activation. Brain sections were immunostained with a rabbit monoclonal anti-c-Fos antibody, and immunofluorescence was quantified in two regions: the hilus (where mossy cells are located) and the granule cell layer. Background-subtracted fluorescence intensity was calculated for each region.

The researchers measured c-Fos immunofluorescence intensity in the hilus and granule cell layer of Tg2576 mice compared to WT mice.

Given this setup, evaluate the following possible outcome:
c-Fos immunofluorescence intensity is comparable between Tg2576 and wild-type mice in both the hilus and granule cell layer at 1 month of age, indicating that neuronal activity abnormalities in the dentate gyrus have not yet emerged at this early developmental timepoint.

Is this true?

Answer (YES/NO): NO